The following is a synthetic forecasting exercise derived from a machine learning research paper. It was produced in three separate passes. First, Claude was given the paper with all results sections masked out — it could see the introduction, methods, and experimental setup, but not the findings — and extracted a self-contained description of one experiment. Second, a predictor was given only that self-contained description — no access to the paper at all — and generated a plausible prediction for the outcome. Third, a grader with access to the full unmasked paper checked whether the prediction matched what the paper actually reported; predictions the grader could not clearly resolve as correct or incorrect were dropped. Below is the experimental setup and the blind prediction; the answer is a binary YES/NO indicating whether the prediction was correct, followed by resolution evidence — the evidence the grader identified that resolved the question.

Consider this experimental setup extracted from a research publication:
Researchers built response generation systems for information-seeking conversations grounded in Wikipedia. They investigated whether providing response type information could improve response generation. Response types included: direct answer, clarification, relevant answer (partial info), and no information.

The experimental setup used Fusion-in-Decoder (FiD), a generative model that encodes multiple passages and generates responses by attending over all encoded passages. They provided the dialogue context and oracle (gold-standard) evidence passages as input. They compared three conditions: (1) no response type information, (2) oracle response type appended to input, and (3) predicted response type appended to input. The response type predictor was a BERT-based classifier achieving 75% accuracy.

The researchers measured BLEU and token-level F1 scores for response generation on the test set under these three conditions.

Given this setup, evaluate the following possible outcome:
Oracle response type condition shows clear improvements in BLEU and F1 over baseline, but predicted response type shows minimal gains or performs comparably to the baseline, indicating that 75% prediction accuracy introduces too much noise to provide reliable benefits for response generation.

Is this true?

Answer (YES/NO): NO